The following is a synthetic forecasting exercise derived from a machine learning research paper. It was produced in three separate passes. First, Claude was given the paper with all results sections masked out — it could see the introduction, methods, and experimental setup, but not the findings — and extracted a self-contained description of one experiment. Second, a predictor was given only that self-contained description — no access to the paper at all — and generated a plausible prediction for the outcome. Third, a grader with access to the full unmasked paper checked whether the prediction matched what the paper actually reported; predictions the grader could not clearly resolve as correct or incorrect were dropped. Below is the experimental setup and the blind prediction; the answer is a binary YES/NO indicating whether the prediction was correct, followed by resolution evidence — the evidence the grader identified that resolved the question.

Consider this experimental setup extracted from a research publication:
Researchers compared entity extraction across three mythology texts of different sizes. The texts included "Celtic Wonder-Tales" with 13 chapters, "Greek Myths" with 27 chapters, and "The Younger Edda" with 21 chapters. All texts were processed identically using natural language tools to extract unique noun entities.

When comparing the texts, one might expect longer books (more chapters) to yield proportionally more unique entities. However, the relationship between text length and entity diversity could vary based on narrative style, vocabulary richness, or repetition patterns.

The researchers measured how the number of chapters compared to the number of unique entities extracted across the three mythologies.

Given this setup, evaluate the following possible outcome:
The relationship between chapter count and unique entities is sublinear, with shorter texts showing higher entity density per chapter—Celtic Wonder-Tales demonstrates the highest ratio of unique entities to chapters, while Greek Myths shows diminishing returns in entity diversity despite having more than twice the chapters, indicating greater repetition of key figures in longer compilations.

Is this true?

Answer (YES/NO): YES